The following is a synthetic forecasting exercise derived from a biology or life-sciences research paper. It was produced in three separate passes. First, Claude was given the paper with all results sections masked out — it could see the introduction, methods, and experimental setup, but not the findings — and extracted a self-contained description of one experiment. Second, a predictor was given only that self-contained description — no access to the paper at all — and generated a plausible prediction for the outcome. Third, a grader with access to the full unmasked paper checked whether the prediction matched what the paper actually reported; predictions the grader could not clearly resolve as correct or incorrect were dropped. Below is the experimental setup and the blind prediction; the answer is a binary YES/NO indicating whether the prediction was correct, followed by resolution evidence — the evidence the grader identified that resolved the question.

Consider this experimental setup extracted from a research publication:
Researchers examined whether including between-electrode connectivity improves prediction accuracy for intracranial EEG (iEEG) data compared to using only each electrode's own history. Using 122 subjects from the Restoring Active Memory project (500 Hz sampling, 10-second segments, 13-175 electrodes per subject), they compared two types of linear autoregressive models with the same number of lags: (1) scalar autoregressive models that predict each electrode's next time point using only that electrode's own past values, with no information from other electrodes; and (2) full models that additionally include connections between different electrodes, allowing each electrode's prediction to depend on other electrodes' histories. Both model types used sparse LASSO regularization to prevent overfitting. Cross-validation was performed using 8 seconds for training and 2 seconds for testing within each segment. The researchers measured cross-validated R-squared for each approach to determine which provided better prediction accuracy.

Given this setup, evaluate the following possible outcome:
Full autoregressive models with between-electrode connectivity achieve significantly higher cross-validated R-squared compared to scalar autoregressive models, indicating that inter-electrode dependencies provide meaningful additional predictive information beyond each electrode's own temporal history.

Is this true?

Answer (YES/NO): NO